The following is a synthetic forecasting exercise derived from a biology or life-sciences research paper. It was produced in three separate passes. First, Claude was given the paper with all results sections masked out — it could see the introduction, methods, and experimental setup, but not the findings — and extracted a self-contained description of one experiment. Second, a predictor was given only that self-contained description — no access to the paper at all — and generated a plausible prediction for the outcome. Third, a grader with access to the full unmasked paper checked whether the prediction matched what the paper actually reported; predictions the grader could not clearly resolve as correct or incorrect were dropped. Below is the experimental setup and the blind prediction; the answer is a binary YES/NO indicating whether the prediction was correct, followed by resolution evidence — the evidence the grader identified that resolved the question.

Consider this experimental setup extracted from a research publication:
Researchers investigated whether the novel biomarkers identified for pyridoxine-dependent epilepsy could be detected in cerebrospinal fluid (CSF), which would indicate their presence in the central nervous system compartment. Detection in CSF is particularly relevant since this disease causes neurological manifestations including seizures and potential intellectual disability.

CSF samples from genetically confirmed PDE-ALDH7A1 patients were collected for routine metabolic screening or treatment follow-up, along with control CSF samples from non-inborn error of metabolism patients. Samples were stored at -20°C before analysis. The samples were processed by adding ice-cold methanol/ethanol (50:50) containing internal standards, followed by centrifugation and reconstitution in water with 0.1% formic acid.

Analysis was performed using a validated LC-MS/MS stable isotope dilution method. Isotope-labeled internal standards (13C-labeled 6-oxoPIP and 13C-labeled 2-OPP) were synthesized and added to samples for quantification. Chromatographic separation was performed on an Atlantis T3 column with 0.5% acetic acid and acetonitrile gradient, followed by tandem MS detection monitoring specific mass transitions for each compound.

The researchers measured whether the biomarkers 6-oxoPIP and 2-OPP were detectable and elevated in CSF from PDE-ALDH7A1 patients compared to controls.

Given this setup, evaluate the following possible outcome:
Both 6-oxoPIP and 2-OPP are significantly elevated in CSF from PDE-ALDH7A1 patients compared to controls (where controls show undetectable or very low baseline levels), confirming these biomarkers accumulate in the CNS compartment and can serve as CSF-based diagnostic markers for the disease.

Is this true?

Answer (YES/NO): YES